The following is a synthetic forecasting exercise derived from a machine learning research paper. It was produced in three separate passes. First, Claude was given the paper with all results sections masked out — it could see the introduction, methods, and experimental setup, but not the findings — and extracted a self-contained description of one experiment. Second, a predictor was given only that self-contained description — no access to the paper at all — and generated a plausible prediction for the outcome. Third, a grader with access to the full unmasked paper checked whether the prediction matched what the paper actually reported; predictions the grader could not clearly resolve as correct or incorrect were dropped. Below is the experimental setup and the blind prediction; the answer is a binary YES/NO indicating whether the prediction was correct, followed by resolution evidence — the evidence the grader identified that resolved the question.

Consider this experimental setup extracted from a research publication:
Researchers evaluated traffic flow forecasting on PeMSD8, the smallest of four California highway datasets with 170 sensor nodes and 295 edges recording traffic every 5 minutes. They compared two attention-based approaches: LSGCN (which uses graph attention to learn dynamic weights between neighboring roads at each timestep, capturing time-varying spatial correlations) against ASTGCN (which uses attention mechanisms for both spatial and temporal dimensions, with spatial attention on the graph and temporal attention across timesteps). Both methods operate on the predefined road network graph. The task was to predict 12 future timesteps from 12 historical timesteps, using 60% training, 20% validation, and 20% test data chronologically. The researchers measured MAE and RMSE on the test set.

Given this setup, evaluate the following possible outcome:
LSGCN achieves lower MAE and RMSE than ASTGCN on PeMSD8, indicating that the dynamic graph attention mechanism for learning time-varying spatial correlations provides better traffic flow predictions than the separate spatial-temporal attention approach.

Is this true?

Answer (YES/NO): YES